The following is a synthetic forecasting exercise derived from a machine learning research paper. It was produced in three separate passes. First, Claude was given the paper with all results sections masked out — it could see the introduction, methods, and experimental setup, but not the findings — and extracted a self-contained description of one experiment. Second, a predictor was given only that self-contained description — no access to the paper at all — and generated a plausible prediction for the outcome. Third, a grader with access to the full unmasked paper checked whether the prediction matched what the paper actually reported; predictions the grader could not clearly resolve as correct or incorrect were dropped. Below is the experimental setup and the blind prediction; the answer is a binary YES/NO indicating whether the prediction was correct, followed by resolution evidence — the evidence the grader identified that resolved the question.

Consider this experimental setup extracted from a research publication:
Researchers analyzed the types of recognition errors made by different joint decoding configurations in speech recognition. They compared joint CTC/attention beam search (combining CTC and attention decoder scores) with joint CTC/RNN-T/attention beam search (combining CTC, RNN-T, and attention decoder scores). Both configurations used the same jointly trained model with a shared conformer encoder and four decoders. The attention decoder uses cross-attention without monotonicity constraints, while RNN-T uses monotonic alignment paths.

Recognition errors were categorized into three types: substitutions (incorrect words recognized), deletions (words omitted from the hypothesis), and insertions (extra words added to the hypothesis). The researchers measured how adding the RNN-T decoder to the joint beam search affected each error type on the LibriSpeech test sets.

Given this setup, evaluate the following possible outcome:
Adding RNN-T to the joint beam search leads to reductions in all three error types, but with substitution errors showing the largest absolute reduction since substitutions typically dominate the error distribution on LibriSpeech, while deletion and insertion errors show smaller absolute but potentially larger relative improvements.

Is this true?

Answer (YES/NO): NO